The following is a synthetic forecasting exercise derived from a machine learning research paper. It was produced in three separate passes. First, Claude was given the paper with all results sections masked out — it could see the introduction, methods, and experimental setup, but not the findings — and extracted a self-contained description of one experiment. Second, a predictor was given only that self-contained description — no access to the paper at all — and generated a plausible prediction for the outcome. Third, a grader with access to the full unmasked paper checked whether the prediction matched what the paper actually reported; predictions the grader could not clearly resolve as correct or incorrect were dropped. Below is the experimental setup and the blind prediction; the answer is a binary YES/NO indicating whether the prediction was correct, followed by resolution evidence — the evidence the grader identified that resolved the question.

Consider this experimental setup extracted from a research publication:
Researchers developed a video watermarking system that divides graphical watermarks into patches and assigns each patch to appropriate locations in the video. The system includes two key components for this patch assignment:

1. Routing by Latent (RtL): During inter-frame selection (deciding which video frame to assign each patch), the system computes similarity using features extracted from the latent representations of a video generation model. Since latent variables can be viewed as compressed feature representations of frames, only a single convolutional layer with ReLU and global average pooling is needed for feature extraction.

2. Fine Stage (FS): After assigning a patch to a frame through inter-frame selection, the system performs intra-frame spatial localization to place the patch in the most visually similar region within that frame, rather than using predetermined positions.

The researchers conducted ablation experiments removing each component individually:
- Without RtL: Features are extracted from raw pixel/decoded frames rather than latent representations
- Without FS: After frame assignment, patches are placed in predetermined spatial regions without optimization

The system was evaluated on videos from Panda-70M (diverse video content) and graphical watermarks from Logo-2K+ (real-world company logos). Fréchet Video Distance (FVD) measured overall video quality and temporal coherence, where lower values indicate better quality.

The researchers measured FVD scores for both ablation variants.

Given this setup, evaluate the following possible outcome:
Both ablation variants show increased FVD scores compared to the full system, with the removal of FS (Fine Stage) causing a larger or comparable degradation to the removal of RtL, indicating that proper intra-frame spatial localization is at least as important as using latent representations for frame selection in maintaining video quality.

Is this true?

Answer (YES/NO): NO